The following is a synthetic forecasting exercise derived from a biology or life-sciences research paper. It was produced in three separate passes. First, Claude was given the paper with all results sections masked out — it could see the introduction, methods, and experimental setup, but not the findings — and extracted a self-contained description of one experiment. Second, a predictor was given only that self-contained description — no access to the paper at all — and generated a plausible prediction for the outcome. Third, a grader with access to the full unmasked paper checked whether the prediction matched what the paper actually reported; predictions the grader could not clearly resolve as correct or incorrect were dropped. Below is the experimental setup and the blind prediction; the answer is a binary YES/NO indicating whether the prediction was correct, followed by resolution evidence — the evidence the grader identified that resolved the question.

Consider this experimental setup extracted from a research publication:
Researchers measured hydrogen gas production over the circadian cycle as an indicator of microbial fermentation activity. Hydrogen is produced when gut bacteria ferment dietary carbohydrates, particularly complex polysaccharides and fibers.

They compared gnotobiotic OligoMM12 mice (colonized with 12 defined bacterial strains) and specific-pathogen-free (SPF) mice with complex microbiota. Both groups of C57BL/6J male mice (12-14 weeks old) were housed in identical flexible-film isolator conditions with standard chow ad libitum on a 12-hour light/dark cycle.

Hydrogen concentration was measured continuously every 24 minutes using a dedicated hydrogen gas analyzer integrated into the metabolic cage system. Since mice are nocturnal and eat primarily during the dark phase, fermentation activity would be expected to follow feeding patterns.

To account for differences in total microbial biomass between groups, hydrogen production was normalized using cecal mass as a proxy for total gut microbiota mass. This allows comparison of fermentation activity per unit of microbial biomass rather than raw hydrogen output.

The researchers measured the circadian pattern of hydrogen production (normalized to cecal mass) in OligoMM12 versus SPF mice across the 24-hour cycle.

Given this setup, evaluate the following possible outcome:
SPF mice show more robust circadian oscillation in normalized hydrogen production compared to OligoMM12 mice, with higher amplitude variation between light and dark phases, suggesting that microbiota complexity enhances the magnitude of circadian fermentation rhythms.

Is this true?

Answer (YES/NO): NO